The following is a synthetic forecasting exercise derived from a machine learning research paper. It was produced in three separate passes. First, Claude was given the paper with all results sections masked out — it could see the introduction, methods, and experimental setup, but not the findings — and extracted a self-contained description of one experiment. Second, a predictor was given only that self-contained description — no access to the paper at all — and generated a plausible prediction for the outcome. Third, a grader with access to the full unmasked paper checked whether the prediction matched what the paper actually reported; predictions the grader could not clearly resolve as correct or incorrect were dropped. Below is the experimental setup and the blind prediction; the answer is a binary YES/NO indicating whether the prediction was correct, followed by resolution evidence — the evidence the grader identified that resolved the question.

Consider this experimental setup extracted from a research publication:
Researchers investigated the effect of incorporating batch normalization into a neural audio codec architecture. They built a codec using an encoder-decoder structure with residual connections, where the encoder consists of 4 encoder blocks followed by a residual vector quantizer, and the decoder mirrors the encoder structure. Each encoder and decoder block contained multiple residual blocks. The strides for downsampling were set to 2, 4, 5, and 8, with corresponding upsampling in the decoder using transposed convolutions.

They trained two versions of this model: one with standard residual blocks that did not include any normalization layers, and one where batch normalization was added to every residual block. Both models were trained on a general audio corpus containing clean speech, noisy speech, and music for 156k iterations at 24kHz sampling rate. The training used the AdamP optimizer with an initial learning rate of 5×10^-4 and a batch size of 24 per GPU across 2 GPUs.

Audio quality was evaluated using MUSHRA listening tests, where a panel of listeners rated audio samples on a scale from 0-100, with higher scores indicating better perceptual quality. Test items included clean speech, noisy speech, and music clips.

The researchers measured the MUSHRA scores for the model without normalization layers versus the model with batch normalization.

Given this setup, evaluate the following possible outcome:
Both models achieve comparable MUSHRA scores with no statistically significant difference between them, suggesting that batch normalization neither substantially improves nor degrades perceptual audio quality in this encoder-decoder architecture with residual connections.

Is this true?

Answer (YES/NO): NO